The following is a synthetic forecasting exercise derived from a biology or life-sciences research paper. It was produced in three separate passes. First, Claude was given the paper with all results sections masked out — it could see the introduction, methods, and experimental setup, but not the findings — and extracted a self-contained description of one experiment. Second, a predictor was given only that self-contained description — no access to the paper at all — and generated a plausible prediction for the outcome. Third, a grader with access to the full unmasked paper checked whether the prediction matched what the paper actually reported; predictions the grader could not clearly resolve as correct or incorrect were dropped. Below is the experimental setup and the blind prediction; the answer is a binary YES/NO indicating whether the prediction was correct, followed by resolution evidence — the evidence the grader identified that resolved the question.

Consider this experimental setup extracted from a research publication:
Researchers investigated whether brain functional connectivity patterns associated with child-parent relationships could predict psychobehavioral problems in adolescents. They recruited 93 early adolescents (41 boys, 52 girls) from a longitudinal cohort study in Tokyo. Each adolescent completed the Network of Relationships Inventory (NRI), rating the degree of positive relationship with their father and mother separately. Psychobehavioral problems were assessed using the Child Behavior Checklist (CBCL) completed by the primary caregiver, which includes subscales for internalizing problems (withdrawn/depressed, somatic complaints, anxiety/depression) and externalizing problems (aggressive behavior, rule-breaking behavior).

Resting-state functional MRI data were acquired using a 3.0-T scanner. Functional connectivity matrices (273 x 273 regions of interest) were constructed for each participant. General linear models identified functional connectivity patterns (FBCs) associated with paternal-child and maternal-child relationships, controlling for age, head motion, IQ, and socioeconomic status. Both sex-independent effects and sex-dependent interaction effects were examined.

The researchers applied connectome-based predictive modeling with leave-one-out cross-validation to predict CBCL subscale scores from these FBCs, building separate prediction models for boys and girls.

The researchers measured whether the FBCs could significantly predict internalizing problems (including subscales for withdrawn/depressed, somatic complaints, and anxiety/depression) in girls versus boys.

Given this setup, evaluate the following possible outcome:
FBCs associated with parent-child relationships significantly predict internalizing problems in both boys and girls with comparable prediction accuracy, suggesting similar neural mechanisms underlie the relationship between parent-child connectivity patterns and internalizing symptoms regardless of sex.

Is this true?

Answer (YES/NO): NO